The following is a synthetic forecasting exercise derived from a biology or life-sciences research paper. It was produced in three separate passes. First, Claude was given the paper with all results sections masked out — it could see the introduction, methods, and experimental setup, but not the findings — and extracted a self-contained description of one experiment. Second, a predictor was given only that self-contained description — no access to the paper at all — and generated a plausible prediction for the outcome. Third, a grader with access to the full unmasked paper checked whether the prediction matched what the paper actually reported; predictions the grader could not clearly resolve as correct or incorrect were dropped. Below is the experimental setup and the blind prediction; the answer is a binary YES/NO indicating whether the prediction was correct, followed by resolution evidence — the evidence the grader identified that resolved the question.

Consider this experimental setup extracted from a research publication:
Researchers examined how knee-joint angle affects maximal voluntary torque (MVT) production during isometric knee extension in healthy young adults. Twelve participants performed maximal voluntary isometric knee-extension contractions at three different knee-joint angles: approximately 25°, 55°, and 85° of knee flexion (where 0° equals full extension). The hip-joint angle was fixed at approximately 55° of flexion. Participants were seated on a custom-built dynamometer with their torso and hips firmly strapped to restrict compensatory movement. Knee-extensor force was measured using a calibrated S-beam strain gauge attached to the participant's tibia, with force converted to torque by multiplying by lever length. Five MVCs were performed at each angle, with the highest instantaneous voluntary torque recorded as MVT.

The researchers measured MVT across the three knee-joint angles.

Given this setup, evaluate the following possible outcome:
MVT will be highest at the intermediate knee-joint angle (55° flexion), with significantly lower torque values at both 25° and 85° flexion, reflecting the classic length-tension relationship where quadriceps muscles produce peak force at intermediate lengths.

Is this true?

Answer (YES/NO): YES